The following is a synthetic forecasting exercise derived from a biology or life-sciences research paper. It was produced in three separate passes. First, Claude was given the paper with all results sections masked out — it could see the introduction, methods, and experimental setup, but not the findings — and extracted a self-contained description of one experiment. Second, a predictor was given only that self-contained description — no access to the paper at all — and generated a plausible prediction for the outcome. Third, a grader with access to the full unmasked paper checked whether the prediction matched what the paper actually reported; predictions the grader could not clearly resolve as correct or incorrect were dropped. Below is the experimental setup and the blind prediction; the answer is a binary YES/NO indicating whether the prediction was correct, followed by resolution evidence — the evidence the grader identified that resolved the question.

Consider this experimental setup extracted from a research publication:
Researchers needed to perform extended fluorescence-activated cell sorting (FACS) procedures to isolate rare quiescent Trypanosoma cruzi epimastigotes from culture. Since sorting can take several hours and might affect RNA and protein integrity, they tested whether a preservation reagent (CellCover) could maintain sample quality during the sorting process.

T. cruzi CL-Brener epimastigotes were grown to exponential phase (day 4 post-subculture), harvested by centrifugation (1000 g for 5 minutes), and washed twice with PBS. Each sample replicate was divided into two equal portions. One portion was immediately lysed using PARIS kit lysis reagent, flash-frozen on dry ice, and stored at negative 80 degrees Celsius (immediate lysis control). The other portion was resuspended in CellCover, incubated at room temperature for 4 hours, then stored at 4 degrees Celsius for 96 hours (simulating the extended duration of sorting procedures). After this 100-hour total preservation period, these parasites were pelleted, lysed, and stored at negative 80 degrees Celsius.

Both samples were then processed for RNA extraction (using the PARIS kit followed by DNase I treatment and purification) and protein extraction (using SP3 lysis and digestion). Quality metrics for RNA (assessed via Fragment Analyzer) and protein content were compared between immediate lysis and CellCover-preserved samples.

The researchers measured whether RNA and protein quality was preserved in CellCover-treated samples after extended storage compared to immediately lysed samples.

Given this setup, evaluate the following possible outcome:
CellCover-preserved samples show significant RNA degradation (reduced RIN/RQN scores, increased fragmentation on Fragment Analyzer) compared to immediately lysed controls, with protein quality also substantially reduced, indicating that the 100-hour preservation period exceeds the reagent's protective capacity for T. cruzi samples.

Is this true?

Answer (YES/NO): NO